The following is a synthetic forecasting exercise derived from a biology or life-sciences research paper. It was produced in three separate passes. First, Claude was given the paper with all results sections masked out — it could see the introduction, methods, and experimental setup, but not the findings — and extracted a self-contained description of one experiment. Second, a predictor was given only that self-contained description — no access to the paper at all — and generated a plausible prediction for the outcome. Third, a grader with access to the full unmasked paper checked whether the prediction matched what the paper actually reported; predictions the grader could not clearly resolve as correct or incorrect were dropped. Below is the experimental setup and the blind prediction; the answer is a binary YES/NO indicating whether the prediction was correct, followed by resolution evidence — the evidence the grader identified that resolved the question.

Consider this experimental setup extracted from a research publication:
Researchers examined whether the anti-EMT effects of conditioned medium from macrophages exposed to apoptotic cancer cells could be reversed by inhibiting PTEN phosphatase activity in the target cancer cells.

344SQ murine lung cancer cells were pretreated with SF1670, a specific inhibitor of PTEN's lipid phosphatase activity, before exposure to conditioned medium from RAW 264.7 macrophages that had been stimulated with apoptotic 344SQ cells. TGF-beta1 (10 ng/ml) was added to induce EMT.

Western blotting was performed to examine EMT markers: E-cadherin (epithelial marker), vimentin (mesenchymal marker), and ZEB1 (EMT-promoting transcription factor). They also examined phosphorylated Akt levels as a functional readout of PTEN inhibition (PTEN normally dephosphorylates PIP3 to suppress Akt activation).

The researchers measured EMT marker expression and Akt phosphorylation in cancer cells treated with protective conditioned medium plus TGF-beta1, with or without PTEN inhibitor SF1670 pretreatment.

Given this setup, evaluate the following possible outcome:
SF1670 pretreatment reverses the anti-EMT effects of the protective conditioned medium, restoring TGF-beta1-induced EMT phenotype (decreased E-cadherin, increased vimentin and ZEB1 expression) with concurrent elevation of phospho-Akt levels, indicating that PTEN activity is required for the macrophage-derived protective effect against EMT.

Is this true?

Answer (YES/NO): YES